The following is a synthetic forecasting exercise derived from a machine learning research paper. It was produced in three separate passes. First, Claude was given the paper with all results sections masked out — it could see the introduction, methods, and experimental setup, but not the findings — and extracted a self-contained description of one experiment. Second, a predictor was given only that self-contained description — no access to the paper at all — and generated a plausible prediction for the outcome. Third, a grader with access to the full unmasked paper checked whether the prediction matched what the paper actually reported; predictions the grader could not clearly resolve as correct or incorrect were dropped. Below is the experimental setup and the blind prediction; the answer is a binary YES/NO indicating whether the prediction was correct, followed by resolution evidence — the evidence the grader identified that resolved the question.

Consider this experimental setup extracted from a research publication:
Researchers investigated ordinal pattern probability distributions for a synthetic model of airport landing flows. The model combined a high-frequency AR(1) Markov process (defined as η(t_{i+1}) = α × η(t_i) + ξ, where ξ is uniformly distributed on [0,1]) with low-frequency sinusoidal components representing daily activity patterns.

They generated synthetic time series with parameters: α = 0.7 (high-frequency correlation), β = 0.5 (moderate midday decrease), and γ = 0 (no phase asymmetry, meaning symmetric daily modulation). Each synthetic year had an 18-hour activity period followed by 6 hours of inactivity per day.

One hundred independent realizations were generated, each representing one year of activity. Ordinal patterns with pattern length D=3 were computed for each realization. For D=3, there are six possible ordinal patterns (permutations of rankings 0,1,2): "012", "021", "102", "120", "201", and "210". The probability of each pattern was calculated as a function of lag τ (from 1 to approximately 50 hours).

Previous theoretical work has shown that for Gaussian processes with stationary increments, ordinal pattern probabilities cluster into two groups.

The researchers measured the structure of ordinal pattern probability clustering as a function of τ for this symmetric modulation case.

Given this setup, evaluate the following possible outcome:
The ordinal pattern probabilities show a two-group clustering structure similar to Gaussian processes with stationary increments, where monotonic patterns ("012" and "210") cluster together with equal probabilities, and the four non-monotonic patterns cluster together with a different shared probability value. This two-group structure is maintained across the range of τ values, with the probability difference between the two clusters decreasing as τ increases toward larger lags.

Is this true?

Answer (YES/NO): NO